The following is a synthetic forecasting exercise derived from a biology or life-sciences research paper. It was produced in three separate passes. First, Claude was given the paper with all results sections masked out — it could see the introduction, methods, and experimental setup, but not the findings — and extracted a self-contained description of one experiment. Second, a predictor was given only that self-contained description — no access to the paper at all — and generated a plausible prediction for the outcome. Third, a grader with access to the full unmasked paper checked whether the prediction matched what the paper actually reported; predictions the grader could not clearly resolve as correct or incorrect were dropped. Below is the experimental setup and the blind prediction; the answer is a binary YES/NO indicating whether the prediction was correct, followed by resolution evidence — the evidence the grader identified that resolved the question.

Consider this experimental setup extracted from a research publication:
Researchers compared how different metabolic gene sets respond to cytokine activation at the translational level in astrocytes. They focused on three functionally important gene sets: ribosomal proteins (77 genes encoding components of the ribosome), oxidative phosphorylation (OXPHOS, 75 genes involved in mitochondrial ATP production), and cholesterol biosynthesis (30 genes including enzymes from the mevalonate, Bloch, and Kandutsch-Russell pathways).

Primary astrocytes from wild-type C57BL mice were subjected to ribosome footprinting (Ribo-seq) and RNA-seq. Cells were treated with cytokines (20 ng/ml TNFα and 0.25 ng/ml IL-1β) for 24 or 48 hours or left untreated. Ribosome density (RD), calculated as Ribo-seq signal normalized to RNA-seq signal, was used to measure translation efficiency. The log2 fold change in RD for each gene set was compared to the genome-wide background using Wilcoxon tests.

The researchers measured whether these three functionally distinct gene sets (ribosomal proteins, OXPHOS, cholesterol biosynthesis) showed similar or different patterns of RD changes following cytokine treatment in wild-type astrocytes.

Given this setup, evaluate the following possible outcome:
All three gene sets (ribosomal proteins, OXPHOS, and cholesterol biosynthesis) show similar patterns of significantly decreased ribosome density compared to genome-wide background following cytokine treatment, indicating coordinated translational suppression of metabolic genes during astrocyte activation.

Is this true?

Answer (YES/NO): NO